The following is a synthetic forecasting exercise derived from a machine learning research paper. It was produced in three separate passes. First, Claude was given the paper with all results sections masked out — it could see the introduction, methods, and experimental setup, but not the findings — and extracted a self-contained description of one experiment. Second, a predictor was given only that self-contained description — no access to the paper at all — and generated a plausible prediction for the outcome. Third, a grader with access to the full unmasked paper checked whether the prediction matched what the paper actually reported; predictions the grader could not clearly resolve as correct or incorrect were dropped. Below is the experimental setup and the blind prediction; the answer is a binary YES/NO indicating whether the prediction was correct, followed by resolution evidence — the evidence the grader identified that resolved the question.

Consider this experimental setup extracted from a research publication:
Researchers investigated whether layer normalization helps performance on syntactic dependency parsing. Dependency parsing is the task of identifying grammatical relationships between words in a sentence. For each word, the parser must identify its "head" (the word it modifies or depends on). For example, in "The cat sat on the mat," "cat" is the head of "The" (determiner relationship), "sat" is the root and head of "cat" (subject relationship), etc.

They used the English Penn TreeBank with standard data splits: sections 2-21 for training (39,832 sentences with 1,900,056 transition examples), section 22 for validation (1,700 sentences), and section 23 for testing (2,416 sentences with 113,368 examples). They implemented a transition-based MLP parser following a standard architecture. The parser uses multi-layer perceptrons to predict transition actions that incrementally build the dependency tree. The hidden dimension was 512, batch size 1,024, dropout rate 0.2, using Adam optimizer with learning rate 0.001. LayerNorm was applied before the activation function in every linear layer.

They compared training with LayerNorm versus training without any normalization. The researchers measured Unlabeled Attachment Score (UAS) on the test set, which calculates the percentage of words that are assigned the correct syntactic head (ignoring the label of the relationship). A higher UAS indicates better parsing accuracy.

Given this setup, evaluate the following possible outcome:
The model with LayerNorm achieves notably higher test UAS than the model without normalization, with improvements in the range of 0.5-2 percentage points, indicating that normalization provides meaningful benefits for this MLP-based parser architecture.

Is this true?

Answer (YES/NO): YES